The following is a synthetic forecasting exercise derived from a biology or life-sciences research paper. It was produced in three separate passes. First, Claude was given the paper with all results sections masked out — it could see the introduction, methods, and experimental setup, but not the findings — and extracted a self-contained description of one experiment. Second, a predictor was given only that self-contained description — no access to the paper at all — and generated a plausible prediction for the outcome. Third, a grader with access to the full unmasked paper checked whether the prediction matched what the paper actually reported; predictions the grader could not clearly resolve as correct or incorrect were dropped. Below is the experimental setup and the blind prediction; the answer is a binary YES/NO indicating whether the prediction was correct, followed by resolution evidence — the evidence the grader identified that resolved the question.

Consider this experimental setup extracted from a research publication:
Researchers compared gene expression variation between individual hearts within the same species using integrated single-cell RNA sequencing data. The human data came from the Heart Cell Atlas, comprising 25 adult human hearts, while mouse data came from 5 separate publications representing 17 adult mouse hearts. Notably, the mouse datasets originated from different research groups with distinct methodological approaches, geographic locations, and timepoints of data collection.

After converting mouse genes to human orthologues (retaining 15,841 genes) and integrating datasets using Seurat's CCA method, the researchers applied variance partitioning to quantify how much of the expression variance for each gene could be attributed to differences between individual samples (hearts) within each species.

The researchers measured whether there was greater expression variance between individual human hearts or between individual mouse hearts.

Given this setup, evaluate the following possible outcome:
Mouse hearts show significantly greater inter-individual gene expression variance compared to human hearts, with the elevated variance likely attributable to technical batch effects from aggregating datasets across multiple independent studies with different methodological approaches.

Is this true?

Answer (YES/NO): NO